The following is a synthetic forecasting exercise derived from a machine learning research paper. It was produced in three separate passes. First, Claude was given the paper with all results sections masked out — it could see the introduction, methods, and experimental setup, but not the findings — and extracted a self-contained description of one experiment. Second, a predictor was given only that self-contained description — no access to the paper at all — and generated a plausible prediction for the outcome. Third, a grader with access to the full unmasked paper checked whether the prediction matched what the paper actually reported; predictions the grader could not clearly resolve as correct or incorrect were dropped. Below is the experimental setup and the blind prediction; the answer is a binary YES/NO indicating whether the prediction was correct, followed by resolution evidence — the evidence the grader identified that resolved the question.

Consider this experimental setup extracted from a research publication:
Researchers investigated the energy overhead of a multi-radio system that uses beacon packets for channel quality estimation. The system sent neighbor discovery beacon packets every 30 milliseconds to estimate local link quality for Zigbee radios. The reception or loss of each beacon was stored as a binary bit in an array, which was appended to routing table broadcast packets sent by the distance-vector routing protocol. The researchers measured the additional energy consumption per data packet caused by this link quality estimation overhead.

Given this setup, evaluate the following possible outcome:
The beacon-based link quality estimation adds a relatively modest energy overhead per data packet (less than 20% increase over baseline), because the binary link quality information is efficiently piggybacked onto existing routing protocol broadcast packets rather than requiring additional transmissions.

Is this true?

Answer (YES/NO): YES